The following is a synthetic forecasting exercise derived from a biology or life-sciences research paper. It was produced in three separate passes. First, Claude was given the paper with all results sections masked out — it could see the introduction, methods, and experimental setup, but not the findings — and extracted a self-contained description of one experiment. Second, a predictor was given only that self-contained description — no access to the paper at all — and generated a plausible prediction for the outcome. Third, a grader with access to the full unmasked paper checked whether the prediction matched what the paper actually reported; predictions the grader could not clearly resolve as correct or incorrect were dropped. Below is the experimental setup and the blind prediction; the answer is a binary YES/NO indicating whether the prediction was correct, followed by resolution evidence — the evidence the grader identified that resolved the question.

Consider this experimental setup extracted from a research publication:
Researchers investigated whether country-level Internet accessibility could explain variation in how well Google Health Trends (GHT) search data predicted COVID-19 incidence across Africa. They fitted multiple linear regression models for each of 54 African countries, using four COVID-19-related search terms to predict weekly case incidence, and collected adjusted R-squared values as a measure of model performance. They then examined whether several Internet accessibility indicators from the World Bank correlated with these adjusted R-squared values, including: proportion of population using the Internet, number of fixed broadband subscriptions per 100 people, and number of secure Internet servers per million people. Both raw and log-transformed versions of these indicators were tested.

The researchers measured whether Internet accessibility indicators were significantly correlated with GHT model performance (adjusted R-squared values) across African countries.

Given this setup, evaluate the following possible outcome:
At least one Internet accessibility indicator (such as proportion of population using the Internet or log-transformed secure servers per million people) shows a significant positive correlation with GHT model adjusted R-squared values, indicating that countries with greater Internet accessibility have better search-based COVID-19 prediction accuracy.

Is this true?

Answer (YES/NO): YES